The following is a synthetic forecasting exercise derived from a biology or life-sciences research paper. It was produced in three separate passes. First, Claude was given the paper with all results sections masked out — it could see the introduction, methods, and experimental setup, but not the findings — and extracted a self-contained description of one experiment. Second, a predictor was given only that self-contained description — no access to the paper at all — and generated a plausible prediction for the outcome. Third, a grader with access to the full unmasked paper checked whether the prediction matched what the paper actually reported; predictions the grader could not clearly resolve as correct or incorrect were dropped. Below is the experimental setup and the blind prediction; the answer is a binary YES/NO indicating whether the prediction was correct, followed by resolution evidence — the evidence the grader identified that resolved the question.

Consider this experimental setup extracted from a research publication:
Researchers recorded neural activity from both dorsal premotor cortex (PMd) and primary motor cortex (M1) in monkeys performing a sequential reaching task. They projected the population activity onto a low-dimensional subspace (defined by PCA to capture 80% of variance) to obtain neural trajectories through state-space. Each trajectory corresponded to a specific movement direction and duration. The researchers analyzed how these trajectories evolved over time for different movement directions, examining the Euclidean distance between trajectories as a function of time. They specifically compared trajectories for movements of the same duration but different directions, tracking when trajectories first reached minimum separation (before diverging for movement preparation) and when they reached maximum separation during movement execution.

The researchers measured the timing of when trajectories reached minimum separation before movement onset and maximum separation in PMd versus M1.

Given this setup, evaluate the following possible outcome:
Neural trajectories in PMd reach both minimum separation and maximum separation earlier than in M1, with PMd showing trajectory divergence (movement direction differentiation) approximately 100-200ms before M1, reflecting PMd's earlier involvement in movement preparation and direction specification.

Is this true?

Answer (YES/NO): YES